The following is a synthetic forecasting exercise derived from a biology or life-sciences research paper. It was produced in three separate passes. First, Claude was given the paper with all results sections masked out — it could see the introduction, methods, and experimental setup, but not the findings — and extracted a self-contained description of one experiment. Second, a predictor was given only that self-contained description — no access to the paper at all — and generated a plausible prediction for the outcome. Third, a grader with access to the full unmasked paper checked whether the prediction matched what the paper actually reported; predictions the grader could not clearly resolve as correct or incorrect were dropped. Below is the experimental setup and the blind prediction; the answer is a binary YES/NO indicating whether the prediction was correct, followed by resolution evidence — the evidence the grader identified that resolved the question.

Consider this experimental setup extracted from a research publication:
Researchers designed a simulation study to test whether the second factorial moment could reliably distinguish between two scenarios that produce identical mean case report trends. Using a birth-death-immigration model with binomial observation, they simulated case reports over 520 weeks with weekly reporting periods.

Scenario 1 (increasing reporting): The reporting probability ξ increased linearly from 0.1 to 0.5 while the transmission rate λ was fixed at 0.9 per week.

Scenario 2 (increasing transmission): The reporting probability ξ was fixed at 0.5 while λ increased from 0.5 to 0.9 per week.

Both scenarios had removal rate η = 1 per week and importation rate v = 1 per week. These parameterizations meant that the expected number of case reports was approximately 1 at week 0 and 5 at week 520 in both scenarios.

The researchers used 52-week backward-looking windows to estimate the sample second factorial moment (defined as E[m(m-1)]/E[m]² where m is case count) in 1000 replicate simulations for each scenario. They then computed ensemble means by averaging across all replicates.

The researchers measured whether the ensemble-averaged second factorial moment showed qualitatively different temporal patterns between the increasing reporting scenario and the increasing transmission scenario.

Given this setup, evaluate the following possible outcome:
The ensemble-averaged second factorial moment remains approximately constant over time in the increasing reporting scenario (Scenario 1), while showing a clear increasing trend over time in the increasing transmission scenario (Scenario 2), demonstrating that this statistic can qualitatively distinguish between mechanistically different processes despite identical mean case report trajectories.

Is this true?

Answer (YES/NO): YES